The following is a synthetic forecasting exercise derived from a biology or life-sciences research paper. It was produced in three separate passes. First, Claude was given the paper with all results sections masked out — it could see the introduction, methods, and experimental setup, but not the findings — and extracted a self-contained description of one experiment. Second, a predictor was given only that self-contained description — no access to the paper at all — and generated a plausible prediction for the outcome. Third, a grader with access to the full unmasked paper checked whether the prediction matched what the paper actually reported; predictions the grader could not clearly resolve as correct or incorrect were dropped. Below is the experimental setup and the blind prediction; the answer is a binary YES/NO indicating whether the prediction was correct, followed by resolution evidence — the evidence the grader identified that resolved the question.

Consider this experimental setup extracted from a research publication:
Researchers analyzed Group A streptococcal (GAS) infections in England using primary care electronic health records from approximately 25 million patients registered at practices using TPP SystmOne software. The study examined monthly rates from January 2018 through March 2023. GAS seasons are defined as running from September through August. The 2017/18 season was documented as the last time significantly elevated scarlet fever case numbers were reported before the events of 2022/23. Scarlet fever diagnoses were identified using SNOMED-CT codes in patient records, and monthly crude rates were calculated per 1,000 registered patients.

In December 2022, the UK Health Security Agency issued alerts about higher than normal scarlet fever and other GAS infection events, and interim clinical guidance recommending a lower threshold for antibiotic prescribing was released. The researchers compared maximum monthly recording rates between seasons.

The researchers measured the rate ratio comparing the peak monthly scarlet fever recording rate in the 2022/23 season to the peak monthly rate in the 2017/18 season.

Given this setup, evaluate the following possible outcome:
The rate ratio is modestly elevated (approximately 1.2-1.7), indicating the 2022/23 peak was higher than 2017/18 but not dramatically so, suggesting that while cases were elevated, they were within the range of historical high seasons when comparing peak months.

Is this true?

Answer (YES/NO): NO